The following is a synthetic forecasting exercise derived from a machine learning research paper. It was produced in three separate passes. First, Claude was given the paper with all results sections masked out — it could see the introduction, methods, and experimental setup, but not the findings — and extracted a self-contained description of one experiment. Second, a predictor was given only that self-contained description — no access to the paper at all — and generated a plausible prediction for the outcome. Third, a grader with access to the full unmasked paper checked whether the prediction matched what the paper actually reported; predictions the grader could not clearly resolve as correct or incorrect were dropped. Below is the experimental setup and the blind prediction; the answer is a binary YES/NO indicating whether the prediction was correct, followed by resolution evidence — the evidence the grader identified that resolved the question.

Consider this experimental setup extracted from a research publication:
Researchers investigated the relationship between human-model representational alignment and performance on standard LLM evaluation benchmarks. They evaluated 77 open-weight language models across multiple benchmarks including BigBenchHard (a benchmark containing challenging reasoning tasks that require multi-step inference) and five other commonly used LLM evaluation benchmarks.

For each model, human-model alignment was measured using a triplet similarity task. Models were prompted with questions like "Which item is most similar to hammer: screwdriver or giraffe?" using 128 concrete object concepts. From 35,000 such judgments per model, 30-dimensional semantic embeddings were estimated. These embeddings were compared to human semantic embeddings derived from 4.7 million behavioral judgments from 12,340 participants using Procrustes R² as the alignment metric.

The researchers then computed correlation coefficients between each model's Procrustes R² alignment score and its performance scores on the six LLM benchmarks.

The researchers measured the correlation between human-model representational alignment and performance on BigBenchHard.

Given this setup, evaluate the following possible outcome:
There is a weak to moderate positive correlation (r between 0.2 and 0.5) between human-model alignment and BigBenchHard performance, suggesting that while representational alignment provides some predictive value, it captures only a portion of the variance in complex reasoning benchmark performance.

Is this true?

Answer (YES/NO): NO